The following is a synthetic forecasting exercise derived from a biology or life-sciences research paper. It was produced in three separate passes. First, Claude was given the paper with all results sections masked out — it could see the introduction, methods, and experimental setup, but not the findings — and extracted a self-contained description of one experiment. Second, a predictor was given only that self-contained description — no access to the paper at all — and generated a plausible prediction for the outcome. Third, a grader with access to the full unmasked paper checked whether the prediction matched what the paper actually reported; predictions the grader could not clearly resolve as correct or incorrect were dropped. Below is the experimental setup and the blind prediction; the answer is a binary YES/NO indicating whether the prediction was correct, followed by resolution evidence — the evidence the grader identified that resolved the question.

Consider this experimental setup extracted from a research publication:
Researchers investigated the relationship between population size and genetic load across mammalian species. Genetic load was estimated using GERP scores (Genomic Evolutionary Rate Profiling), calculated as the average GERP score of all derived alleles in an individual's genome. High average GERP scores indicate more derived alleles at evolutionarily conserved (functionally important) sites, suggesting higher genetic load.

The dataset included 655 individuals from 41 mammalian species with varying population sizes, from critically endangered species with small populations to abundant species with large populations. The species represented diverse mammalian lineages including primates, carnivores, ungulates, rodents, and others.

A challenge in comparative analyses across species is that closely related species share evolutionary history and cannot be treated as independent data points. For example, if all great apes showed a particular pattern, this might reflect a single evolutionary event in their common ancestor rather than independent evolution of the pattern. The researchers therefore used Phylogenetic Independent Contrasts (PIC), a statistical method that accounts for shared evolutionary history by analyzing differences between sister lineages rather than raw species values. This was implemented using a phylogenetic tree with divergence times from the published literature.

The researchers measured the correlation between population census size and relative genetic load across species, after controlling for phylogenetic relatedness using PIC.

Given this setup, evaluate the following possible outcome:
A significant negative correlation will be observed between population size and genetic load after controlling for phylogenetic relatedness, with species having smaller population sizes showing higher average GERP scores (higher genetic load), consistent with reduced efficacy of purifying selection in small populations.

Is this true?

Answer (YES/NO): NO